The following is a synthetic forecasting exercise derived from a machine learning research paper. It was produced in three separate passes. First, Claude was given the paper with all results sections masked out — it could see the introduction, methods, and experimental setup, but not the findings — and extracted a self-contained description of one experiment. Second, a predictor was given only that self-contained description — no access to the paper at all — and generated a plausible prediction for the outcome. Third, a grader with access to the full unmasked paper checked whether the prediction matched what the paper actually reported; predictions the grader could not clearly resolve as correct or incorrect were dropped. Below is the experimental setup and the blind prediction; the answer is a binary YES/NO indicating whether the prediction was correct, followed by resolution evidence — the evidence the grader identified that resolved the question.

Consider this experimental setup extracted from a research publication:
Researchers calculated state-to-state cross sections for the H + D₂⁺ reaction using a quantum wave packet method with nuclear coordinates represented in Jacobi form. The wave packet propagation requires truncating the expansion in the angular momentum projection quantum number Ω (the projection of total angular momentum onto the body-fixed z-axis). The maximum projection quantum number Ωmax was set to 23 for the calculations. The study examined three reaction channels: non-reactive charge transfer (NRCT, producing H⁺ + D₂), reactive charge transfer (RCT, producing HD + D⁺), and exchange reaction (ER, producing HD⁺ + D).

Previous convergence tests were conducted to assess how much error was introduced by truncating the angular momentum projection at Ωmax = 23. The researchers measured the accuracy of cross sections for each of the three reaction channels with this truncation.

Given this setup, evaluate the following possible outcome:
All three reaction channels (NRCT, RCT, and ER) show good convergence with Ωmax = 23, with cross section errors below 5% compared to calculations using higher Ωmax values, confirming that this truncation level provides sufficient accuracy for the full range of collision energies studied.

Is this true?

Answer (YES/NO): YES